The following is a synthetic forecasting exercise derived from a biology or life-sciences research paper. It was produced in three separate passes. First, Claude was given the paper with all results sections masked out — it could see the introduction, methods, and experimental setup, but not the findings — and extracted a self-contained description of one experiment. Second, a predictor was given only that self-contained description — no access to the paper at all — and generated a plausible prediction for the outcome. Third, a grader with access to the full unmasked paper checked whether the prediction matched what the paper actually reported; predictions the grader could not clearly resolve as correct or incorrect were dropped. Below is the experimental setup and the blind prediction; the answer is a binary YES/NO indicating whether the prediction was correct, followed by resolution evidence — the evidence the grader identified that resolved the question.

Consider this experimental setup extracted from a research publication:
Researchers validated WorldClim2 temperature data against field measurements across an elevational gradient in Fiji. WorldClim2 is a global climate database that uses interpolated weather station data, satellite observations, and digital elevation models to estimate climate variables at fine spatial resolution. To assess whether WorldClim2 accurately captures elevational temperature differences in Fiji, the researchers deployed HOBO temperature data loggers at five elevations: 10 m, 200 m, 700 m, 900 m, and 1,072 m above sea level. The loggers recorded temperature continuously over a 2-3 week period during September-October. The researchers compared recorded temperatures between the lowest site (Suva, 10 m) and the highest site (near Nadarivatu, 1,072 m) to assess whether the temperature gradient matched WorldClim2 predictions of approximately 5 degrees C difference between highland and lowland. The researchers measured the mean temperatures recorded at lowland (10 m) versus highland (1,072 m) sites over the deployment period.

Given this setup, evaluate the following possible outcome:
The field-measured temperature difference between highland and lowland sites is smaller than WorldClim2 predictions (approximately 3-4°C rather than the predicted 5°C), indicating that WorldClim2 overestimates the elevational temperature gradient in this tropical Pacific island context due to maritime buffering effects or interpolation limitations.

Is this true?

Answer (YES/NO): NO